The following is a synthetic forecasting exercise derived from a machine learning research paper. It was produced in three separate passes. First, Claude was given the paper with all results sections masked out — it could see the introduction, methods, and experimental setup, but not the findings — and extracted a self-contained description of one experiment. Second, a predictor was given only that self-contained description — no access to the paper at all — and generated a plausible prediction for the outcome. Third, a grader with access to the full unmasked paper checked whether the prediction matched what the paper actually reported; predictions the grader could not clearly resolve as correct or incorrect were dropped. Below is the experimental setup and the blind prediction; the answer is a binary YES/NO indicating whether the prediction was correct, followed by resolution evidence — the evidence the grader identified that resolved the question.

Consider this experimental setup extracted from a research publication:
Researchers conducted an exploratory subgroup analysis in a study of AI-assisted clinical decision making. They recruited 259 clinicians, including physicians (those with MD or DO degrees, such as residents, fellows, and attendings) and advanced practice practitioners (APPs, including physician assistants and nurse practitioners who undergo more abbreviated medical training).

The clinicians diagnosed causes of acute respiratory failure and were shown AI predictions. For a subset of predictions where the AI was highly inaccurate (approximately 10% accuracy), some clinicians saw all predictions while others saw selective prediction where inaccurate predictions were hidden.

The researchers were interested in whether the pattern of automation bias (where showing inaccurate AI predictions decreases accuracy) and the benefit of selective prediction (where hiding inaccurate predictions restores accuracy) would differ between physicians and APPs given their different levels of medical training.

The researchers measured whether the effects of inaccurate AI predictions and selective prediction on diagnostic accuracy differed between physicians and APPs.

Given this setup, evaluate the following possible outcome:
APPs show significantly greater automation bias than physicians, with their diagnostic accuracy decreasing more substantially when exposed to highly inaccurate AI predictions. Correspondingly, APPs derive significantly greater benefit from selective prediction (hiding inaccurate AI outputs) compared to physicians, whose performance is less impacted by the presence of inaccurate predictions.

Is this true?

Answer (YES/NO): NO